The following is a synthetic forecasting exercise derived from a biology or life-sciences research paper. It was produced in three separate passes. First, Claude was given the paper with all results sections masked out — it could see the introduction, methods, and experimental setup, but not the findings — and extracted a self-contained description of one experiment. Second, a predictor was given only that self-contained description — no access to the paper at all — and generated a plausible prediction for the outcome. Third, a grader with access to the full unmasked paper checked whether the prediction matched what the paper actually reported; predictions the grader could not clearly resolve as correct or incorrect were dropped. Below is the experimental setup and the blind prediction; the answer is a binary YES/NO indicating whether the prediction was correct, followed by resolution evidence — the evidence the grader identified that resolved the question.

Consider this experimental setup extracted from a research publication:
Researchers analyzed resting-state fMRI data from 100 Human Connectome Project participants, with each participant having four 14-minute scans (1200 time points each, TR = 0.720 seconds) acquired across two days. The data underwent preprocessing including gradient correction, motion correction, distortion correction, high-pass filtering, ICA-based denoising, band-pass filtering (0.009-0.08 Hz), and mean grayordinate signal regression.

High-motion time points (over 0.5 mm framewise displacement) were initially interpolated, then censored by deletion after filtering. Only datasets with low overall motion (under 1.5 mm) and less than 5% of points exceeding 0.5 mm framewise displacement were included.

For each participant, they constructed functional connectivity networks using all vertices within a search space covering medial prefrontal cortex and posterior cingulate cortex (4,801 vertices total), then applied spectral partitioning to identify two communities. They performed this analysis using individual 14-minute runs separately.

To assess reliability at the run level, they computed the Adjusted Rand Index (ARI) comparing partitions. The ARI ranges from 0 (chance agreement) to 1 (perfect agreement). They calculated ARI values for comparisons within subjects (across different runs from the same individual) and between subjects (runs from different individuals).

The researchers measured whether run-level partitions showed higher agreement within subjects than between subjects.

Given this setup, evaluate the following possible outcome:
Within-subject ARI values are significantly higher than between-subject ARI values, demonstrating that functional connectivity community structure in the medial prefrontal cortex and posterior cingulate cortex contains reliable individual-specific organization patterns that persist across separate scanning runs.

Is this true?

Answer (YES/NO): YES